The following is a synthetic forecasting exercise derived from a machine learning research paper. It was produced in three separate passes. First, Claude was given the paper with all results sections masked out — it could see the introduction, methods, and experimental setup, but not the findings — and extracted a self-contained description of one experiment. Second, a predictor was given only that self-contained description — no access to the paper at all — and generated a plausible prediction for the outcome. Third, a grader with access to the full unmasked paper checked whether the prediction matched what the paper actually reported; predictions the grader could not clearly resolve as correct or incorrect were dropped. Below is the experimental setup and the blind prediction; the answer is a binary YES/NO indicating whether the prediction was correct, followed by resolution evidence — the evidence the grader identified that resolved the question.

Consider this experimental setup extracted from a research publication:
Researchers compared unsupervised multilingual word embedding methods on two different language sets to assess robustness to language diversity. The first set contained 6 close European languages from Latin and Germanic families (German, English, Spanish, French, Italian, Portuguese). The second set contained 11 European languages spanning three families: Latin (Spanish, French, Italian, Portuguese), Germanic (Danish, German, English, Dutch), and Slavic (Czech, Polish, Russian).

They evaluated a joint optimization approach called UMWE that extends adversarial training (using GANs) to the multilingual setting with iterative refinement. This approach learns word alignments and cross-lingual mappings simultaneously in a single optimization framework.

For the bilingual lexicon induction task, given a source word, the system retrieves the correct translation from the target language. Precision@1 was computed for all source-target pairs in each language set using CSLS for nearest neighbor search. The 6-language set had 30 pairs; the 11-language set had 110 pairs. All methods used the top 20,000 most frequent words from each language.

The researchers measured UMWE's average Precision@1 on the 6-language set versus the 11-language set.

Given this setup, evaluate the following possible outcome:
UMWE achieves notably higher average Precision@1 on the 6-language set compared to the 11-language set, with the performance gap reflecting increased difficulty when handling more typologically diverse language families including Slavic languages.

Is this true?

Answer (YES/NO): NO